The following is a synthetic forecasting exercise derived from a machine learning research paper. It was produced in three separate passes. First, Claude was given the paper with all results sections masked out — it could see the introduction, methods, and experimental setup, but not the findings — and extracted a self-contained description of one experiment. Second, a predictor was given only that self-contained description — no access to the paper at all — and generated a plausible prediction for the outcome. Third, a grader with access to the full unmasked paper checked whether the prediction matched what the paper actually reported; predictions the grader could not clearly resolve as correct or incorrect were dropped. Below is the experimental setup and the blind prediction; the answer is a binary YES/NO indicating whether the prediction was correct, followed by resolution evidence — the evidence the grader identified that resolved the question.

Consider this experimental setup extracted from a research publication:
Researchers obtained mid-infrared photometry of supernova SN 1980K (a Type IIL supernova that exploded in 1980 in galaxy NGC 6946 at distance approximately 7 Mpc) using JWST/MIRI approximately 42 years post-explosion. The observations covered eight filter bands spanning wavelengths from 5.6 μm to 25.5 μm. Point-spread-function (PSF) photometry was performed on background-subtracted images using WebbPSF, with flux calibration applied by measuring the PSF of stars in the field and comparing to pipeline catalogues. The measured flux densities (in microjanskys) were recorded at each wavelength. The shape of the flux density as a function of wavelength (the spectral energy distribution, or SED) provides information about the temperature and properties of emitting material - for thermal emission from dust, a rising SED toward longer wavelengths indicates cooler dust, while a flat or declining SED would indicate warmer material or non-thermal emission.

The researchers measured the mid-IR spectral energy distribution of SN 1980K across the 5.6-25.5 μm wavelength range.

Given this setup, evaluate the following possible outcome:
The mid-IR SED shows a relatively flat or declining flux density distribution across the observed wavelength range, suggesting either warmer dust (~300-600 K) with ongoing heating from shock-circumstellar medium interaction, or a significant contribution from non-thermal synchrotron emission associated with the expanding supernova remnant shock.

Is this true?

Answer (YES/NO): NO